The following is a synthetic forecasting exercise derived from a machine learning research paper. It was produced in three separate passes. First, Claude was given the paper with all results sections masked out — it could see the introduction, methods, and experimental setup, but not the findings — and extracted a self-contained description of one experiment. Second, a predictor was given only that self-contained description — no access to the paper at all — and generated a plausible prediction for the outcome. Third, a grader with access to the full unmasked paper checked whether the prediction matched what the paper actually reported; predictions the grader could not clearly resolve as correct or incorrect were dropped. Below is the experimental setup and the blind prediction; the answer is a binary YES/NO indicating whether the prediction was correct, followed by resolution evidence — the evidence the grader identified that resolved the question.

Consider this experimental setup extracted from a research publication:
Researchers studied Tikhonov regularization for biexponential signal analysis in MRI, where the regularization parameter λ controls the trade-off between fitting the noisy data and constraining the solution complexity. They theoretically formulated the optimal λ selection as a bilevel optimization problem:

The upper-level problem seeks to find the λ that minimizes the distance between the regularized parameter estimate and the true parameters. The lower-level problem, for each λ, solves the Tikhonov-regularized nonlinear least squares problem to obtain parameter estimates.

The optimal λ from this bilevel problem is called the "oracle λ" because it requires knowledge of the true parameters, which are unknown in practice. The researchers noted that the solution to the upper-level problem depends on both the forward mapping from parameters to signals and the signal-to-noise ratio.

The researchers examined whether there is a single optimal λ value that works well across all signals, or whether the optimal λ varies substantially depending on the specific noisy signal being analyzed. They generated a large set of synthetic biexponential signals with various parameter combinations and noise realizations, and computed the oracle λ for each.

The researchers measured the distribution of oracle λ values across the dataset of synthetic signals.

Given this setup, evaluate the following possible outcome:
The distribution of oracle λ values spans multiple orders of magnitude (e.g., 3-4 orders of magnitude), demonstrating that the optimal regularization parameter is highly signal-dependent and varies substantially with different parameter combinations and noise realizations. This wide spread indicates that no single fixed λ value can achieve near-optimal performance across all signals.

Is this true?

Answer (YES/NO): YES